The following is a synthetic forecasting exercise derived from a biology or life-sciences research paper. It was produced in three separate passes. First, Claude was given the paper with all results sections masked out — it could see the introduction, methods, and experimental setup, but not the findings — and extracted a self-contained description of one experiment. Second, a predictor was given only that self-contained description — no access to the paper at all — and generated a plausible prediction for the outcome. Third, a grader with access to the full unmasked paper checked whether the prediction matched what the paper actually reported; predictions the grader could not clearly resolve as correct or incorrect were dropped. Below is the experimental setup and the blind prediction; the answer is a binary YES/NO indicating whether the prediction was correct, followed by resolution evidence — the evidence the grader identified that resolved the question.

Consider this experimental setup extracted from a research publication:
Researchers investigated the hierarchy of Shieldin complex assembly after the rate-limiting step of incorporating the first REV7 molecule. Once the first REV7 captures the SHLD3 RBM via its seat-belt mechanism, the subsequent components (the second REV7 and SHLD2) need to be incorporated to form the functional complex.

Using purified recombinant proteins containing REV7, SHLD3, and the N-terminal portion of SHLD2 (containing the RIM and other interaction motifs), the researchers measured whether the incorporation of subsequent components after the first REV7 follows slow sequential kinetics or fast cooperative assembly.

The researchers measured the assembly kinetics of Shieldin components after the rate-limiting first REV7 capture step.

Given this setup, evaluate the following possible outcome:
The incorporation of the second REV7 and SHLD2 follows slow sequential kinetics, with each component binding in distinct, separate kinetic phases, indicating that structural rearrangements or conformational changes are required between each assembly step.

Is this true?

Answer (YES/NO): NO